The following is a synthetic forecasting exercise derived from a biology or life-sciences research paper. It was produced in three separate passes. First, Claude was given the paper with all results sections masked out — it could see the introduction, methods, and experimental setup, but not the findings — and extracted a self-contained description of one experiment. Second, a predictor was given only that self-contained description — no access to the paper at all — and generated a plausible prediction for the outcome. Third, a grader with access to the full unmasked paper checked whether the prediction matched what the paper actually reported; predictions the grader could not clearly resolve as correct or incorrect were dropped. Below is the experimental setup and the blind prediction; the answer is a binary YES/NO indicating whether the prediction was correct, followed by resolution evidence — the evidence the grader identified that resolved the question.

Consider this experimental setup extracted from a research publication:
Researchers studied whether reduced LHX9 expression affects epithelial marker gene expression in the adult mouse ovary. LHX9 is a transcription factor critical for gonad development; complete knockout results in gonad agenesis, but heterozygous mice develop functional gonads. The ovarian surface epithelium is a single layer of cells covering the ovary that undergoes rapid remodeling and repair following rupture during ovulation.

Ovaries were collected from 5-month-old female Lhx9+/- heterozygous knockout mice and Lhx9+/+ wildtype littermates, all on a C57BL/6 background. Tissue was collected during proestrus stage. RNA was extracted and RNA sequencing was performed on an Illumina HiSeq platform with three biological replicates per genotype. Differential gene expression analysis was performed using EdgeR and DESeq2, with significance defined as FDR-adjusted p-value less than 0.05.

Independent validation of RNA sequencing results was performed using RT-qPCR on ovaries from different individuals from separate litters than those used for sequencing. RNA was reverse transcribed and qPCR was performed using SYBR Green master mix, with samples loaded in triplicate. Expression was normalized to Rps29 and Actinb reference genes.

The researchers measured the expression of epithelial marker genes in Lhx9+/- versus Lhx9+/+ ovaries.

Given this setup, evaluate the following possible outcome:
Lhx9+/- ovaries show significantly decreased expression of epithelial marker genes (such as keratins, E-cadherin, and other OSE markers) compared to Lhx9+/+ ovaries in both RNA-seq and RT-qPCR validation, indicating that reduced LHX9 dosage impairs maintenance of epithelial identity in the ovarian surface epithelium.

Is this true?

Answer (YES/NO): NO